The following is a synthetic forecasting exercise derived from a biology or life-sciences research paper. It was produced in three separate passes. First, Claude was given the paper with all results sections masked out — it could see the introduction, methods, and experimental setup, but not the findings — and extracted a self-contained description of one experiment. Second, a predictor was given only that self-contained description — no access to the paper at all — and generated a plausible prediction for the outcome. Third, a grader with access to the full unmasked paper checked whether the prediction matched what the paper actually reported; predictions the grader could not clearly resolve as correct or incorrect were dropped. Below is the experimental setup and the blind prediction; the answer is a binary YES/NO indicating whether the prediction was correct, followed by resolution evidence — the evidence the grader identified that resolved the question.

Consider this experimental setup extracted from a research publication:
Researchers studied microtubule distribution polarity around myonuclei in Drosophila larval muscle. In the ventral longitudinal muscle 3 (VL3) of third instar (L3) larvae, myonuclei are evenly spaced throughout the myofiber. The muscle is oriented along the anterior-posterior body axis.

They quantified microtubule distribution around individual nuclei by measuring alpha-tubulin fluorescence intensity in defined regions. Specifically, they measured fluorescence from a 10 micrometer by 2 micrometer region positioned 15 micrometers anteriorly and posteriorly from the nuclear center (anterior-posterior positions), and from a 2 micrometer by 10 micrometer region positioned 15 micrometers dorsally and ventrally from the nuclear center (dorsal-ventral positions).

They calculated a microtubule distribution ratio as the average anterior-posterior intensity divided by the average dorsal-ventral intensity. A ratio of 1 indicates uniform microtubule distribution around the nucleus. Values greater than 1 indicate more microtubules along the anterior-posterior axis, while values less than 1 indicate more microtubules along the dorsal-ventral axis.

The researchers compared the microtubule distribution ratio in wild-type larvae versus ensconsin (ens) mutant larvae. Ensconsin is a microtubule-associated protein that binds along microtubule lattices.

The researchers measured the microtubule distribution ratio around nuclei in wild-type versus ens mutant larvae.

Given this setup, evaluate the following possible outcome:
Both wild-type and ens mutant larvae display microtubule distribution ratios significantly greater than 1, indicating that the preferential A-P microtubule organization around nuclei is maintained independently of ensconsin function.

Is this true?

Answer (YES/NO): NO